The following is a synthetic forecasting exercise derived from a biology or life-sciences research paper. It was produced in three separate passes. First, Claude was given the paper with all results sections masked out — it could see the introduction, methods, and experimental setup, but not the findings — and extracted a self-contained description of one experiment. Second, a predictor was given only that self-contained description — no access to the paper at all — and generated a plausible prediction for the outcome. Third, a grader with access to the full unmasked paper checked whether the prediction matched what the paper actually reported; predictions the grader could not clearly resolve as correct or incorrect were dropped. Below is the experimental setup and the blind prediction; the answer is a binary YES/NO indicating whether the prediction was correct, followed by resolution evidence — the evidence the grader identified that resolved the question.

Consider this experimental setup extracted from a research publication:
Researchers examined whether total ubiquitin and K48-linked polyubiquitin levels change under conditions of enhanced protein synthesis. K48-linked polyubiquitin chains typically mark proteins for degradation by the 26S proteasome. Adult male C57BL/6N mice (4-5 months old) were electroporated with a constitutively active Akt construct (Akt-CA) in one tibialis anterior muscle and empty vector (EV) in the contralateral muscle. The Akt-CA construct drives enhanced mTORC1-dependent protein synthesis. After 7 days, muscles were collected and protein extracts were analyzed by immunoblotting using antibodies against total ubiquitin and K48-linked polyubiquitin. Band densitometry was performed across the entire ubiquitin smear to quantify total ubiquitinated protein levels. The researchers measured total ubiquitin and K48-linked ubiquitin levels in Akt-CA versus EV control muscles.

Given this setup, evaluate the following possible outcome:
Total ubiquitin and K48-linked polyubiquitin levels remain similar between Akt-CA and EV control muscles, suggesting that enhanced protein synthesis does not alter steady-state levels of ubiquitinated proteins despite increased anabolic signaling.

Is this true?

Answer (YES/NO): NO